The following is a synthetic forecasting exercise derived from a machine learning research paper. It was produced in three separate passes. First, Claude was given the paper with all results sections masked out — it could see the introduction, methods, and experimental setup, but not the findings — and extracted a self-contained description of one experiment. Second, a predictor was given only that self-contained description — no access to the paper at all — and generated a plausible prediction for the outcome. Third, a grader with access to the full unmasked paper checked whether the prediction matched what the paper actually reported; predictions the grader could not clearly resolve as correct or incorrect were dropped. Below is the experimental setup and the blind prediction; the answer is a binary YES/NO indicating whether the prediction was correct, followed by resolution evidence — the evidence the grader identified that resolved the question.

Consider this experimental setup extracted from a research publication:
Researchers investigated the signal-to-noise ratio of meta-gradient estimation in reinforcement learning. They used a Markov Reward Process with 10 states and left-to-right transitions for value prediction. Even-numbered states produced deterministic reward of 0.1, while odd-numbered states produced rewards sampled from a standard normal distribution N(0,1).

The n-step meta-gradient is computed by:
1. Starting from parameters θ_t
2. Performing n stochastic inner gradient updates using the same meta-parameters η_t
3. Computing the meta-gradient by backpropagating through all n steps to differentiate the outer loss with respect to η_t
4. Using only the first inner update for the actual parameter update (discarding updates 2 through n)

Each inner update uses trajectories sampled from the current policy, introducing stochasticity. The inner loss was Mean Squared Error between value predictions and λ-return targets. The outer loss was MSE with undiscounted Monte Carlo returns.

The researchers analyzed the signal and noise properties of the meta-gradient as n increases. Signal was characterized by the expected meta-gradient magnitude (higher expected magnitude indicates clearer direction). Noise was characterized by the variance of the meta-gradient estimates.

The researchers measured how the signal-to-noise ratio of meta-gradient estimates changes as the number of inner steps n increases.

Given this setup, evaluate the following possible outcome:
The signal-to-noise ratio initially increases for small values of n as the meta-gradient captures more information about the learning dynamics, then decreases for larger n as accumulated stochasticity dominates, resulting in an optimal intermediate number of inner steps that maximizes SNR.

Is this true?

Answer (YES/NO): YES